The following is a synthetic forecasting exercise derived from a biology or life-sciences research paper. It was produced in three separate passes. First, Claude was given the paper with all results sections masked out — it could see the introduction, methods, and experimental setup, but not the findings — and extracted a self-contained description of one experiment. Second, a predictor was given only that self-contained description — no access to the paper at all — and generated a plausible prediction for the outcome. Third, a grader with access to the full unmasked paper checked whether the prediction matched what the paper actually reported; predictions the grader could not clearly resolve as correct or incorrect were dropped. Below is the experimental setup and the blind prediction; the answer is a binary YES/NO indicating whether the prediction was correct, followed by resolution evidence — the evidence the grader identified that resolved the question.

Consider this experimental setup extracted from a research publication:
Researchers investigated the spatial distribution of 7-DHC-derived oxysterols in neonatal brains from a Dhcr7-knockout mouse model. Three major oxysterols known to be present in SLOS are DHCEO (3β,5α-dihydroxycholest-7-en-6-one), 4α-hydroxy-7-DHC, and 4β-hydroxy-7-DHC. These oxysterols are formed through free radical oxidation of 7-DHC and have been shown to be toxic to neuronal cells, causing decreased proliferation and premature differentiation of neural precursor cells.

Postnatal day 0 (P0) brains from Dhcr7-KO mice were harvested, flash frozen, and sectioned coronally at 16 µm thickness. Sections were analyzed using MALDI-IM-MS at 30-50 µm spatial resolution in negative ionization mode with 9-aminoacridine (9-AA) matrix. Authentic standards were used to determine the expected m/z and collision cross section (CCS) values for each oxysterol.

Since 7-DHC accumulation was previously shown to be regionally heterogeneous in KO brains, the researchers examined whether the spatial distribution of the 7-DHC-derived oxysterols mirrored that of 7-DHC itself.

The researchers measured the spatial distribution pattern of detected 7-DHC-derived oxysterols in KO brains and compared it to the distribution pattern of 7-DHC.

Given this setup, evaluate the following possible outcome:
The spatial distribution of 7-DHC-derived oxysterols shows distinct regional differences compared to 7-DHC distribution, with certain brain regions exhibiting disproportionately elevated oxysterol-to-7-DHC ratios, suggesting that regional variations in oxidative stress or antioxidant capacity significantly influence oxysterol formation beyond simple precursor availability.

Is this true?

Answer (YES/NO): NO